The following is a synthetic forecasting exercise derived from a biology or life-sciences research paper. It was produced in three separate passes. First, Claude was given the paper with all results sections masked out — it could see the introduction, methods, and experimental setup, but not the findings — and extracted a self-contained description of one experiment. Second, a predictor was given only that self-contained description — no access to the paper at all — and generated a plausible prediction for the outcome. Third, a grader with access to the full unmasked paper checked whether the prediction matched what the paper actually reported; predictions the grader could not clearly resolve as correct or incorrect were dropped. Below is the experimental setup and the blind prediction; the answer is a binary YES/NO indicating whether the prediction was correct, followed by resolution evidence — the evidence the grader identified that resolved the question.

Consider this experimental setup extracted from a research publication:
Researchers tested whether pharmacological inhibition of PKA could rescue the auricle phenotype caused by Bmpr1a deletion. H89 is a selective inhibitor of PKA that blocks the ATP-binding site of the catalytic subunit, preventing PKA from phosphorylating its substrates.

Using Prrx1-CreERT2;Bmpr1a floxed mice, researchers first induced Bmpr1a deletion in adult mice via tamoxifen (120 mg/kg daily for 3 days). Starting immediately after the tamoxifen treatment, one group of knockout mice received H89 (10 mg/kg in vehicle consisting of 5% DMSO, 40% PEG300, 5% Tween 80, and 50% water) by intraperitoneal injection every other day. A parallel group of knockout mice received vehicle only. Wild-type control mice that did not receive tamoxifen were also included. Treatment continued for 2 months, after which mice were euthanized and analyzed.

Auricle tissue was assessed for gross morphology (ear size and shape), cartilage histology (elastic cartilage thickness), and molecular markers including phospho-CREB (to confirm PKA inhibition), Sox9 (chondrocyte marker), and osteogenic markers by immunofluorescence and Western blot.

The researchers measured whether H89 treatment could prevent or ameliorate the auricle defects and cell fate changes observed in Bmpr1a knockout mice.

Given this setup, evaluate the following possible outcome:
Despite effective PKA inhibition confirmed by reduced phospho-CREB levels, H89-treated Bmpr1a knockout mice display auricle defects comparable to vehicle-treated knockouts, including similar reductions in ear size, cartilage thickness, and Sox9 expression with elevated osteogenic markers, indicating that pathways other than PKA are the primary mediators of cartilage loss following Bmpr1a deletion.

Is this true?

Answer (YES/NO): NO